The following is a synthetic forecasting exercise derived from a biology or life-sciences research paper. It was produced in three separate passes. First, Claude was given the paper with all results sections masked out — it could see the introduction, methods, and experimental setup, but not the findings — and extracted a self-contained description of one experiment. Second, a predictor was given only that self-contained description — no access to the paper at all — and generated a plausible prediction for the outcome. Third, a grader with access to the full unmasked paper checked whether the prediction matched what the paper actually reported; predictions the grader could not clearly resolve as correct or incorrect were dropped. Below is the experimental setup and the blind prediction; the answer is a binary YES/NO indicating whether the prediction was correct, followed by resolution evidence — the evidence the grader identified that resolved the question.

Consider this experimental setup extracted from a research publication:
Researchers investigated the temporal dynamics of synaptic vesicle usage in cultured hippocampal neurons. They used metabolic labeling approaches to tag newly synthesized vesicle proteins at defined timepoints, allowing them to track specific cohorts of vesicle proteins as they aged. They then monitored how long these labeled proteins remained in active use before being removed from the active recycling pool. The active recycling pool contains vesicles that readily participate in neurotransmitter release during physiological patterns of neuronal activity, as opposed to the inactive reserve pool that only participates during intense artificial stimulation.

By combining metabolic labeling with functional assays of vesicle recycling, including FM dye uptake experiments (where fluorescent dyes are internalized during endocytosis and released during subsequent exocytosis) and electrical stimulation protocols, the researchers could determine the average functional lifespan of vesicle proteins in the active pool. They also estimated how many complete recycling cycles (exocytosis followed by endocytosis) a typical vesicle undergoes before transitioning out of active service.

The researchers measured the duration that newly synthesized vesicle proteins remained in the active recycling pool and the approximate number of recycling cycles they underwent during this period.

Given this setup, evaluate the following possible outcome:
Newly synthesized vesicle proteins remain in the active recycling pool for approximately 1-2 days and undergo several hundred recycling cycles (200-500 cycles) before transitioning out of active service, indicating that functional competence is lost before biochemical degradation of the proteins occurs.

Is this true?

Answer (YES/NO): NO